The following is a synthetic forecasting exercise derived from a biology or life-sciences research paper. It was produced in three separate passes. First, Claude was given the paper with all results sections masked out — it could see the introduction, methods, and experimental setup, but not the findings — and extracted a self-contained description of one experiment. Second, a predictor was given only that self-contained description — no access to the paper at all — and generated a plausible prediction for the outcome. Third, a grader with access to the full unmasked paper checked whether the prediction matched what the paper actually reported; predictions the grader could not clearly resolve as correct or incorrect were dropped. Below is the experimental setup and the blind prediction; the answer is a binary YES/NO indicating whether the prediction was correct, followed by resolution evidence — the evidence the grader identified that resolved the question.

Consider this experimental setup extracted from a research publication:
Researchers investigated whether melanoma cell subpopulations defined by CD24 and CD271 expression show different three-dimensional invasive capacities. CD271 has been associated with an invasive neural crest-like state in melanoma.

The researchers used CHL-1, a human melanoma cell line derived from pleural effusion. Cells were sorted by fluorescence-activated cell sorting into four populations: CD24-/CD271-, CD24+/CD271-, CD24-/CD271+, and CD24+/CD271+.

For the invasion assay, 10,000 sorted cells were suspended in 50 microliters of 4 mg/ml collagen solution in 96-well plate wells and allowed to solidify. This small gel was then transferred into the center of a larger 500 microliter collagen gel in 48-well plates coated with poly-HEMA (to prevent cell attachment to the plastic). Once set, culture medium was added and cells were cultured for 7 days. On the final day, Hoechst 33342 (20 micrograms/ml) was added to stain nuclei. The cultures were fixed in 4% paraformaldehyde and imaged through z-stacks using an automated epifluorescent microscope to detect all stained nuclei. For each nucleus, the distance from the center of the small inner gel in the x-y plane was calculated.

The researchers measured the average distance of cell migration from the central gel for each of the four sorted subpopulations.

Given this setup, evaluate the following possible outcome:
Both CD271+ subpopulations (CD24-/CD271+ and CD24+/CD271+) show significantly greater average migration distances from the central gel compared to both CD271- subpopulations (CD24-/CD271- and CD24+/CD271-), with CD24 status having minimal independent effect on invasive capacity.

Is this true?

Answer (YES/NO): NO